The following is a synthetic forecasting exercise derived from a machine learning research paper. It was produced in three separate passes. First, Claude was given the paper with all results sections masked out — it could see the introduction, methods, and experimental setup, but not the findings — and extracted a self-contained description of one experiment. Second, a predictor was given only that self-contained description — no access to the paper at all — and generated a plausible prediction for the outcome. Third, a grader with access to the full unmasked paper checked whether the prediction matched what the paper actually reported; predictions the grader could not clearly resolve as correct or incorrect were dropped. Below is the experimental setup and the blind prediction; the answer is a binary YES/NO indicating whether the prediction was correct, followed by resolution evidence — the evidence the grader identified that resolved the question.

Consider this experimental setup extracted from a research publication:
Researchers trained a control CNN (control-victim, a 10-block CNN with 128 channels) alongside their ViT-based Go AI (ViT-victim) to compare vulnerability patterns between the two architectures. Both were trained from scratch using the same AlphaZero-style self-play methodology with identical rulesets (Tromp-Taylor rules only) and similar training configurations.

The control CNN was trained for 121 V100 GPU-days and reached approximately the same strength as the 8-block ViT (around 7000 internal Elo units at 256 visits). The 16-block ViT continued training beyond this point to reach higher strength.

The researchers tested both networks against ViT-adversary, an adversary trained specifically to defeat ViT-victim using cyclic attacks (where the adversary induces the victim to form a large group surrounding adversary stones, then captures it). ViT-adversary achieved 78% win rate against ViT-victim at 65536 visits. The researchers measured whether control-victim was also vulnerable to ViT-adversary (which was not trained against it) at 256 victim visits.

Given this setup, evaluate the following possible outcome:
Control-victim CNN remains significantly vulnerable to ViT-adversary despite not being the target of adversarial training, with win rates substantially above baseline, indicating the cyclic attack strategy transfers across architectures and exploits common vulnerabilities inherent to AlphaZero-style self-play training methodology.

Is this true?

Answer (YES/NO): YES